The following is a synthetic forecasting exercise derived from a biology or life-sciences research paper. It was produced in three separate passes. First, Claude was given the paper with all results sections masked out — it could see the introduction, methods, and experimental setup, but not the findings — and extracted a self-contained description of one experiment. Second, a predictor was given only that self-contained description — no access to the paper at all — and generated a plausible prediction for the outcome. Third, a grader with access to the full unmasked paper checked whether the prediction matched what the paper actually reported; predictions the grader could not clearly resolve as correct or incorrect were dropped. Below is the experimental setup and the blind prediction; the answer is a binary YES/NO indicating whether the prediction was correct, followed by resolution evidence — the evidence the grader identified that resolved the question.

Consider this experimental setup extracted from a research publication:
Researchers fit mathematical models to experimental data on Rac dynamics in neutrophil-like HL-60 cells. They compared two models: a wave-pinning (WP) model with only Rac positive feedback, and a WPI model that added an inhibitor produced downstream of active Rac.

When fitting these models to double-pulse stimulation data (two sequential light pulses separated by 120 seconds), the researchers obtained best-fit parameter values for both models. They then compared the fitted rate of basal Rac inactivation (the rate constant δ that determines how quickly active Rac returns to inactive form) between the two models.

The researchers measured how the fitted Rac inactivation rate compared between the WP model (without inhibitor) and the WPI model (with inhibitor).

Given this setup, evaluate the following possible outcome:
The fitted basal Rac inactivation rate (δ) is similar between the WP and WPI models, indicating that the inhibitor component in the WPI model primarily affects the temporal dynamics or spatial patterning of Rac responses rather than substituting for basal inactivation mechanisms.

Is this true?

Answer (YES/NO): NO